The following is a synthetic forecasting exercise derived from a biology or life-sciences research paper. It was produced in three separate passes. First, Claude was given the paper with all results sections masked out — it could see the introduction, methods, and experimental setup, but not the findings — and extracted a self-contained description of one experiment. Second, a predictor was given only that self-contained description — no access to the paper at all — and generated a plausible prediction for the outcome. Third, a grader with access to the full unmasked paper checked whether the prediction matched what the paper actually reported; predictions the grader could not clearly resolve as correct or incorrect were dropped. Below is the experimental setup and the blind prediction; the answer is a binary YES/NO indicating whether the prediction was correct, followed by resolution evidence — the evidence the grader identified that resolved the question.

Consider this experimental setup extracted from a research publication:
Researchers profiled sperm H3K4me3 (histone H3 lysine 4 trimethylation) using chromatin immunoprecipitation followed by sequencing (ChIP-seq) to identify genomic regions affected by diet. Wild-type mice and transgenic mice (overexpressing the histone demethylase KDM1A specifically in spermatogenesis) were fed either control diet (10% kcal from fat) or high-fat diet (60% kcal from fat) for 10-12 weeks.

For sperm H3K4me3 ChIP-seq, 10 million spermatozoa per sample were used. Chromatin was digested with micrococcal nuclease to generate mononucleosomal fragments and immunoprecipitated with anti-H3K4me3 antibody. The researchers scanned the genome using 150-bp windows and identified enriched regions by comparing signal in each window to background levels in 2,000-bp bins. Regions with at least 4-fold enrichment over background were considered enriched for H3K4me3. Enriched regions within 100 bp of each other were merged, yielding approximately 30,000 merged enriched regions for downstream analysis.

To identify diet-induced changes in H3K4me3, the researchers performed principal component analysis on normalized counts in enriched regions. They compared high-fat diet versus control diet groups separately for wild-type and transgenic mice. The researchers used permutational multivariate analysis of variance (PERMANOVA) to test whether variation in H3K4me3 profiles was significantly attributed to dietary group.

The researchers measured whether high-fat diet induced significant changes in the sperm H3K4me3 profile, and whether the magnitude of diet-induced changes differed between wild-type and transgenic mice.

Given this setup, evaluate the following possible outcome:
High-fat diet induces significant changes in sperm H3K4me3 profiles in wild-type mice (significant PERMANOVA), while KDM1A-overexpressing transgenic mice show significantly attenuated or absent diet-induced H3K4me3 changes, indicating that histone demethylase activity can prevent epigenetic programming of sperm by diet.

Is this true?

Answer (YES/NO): NO